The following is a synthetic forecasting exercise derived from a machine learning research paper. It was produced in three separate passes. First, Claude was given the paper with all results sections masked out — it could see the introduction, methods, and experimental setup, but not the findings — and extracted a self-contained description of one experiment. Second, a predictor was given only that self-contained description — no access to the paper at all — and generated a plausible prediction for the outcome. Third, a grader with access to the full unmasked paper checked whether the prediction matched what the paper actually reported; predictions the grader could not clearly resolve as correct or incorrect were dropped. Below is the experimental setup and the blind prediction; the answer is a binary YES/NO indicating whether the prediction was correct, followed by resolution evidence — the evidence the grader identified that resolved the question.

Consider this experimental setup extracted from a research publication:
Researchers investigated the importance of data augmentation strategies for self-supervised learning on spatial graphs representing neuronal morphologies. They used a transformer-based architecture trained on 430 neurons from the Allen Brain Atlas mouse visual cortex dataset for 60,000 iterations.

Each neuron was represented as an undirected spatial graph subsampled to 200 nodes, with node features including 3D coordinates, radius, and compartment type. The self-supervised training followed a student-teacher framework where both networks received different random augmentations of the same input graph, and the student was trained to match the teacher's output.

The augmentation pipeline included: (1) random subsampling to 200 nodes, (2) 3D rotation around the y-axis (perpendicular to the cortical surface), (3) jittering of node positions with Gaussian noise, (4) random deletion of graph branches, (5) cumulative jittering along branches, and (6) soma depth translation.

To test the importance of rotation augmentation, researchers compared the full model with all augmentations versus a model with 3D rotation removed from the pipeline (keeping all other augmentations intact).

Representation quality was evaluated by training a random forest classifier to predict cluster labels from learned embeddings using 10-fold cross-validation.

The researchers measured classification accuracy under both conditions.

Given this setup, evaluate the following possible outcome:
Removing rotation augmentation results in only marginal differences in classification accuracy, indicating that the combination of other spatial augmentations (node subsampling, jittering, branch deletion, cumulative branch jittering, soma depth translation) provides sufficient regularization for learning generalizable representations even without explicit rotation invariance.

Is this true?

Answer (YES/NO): NO